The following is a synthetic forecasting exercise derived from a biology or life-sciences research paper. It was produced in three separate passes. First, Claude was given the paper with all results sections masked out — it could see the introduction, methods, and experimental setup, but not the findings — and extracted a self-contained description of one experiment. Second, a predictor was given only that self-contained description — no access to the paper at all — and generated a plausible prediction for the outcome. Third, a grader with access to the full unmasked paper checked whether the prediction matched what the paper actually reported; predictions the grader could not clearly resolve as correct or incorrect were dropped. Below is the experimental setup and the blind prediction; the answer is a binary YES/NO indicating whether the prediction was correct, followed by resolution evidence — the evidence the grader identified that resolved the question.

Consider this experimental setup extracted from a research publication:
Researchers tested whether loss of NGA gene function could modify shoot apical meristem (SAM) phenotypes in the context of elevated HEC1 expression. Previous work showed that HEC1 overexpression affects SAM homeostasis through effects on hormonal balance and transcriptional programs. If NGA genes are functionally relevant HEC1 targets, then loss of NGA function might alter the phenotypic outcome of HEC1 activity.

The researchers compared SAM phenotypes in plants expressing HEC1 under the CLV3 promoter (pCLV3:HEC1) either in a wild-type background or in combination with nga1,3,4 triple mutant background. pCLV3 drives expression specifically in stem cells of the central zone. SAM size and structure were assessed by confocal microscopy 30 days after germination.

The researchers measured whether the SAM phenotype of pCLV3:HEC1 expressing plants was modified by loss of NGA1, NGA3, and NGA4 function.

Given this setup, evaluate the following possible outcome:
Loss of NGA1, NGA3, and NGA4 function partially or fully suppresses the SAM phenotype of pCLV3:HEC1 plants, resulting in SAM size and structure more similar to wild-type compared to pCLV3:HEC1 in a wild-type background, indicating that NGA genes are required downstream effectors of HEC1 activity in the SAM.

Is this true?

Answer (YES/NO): NO